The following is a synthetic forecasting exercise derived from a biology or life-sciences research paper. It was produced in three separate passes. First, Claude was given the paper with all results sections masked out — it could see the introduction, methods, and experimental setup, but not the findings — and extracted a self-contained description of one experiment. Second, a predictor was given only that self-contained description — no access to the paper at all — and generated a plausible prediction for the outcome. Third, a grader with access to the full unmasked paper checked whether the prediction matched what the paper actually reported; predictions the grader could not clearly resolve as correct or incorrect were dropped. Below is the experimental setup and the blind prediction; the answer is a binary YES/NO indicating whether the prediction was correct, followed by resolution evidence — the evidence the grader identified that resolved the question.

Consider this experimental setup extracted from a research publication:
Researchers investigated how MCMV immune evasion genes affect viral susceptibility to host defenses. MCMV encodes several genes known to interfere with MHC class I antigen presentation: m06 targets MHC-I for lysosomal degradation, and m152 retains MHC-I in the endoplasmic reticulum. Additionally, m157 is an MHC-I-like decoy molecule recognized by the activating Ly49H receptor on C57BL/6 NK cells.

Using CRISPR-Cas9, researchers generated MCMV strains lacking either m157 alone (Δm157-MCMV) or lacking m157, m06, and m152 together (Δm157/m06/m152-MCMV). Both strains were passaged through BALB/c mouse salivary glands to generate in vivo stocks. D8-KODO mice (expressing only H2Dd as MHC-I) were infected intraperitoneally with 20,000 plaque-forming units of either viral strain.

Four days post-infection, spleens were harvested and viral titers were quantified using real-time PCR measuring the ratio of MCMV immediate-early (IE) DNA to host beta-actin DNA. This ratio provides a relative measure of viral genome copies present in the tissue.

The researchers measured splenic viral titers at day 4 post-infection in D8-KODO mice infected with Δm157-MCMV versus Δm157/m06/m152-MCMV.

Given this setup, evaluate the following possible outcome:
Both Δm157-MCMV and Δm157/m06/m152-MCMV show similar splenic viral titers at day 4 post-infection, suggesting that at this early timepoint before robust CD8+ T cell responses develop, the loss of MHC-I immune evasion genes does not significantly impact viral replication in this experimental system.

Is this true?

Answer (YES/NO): NO